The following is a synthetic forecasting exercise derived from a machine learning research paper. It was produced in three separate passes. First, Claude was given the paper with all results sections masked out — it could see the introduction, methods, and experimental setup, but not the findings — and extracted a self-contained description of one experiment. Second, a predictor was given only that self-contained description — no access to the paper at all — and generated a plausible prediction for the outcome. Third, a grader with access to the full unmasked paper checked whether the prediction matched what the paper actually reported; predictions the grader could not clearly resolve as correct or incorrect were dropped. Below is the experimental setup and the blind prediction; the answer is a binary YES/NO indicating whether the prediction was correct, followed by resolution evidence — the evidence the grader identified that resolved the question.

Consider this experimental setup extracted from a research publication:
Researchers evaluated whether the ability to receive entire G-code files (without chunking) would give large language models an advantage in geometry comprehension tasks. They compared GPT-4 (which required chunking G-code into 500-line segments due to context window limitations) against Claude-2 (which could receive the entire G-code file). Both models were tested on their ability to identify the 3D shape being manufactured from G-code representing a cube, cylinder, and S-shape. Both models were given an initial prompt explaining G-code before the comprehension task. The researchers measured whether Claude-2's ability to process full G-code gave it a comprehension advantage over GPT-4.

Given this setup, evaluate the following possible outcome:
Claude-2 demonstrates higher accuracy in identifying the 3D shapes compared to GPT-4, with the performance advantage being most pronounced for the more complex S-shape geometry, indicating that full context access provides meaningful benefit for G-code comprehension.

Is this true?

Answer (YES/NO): NO